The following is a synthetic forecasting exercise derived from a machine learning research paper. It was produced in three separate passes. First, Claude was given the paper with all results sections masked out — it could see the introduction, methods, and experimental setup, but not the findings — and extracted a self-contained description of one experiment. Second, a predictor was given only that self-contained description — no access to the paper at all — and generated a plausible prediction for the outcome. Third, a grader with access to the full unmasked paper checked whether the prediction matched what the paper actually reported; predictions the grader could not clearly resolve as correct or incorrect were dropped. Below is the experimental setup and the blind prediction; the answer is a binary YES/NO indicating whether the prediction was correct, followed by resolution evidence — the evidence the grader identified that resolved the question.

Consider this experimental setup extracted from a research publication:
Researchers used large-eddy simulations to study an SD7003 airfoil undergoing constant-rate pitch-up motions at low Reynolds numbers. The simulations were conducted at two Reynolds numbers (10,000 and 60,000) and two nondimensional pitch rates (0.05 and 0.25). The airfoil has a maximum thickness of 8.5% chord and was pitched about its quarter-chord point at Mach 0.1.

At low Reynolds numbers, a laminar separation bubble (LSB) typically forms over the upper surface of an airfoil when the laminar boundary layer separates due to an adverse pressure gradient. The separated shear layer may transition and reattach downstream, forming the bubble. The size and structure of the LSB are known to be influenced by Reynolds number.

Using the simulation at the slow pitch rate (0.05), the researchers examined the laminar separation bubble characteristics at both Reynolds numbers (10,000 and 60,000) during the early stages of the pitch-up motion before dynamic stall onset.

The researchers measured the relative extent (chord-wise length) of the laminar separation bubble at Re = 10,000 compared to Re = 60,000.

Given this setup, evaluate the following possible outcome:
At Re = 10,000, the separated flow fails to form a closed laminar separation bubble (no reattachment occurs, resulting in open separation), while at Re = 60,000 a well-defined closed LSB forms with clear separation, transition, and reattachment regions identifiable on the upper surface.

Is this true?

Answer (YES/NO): YES